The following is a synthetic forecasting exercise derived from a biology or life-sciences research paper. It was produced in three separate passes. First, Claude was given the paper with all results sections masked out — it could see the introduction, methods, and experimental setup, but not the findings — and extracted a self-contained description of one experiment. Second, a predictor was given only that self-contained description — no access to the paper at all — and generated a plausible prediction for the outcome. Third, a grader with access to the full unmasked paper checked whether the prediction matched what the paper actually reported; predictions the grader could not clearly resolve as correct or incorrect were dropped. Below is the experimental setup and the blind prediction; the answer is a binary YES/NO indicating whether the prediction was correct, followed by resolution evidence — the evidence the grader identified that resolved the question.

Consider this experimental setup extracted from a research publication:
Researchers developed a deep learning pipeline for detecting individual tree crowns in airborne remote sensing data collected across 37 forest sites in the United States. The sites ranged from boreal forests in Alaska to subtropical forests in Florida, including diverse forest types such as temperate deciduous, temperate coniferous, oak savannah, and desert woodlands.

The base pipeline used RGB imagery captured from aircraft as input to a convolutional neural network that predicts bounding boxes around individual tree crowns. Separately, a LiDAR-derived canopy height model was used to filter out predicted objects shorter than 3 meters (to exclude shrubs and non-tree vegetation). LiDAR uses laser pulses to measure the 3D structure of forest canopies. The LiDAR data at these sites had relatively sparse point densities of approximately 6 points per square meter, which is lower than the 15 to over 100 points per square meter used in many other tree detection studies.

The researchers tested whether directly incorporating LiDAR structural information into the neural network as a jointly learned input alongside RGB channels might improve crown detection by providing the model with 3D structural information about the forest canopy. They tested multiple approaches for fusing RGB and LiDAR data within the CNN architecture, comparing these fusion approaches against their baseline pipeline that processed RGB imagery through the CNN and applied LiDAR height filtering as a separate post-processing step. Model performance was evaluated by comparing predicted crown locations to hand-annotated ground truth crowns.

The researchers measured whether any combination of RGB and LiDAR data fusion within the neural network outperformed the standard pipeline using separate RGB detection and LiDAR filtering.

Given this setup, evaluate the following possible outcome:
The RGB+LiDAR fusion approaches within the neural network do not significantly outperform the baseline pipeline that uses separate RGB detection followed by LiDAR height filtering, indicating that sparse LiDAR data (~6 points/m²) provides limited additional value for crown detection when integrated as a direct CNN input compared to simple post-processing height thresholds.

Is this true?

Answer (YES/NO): YES